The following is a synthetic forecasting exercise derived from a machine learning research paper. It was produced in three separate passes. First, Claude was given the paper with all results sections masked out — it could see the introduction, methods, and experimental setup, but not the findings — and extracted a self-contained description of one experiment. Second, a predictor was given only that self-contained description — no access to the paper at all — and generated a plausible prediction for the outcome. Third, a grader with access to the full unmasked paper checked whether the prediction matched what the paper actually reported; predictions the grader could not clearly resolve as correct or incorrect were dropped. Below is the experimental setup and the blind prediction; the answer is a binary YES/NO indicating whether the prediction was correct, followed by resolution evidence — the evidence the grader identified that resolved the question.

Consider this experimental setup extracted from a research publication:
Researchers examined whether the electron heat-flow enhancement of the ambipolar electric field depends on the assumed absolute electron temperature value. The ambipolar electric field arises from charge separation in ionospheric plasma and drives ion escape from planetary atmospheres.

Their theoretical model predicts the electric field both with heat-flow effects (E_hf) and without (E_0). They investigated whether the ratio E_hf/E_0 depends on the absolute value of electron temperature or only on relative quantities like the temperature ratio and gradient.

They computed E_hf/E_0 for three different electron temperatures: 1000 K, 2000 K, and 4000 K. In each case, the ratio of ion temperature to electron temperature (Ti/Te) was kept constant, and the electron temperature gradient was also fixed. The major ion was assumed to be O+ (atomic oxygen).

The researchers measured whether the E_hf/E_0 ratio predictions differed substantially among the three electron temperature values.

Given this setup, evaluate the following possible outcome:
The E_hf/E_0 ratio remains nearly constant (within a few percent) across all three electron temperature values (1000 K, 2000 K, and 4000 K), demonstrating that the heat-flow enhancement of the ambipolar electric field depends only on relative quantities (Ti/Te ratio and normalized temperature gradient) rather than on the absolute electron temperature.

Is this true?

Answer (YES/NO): YES